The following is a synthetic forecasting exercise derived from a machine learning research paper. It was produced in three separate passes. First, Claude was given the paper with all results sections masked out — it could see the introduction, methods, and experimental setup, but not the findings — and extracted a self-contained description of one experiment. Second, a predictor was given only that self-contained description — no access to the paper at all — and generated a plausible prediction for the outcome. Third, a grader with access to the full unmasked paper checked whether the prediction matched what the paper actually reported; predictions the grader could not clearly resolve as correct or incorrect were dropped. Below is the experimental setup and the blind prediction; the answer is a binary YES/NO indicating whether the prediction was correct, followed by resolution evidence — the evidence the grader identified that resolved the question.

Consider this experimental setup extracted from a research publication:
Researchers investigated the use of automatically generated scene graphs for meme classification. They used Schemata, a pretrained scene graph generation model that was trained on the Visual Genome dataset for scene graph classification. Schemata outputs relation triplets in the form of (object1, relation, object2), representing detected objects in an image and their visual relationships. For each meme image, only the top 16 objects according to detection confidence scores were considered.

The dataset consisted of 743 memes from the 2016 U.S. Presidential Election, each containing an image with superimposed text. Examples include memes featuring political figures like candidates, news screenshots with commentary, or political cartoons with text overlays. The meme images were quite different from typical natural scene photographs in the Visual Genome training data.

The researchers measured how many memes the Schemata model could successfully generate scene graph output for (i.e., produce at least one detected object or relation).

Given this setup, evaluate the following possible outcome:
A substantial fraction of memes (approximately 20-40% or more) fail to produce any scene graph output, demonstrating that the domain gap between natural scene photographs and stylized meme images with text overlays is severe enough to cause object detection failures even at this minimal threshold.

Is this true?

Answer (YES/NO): NO